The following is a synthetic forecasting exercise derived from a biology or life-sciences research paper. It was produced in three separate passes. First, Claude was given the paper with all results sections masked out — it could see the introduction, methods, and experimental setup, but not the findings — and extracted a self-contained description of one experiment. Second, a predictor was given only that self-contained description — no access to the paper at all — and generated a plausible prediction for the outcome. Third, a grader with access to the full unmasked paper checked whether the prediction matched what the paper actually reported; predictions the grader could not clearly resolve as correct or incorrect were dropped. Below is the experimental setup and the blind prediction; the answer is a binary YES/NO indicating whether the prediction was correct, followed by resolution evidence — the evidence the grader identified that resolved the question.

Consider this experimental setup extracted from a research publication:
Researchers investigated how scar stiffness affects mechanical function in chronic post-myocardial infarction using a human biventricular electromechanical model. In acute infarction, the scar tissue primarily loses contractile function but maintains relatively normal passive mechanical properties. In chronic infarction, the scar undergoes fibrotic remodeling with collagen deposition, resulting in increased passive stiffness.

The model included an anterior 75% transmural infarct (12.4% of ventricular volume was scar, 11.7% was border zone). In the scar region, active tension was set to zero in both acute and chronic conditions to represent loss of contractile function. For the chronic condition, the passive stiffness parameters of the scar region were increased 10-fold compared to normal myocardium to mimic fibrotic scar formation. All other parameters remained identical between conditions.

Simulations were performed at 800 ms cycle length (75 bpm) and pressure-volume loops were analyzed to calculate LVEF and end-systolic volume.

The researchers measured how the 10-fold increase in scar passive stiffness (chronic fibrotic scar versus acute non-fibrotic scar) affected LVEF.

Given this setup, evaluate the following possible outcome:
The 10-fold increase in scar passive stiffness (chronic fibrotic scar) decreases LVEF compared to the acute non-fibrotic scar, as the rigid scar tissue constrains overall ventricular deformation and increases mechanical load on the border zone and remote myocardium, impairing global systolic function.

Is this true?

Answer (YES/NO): NO